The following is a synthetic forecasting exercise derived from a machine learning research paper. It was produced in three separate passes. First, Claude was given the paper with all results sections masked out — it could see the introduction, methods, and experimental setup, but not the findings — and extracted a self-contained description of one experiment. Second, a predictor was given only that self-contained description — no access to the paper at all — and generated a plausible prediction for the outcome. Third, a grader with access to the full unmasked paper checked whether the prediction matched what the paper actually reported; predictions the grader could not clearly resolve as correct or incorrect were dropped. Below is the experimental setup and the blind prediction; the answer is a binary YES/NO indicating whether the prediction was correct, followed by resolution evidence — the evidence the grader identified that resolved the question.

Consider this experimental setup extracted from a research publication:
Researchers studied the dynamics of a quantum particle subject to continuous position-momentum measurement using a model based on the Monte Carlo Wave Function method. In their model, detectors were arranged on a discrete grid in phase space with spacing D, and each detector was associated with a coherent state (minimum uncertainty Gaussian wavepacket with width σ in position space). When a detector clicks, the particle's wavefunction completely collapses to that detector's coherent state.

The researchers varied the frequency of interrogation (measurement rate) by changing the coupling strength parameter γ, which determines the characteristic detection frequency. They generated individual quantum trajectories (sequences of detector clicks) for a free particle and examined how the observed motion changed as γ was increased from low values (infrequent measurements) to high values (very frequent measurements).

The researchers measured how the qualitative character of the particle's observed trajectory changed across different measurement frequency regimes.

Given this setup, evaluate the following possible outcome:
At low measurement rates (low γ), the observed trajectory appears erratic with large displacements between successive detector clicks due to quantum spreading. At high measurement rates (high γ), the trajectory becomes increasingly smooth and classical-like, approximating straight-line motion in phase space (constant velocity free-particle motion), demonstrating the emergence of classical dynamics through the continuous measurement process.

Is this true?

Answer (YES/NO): NO